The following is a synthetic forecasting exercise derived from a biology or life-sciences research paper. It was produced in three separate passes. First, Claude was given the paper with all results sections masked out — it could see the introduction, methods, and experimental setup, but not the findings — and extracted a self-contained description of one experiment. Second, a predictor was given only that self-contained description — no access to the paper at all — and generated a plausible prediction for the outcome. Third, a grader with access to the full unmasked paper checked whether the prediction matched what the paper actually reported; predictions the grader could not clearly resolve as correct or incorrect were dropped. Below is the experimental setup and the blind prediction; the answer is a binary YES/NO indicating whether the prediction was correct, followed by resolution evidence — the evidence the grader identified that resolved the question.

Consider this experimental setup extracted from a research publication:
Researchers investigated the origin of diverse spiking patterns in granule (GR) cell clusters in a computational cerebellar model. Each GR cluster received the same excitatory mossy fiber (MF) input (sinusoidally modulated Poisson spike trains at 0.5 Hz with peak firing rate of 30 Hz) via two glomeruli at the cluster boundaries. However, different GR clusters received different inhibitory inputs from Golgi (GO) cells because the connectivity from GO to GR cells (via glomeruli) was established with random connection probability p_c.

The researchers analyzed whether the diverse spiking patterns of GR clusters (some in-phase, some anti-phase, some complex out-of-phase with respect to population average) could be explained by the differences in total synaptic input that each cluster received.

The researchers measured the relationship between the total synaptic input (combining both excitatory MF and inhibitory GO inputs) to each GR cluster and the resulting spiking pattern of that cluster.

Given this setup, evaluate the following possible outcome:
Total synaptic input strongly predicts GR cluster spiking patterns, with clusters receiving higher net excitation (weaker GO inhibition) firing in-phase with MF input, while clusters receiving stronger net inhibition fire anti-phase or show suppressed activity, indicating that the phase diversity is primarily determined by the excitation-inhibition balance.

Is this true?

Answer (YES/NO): NO